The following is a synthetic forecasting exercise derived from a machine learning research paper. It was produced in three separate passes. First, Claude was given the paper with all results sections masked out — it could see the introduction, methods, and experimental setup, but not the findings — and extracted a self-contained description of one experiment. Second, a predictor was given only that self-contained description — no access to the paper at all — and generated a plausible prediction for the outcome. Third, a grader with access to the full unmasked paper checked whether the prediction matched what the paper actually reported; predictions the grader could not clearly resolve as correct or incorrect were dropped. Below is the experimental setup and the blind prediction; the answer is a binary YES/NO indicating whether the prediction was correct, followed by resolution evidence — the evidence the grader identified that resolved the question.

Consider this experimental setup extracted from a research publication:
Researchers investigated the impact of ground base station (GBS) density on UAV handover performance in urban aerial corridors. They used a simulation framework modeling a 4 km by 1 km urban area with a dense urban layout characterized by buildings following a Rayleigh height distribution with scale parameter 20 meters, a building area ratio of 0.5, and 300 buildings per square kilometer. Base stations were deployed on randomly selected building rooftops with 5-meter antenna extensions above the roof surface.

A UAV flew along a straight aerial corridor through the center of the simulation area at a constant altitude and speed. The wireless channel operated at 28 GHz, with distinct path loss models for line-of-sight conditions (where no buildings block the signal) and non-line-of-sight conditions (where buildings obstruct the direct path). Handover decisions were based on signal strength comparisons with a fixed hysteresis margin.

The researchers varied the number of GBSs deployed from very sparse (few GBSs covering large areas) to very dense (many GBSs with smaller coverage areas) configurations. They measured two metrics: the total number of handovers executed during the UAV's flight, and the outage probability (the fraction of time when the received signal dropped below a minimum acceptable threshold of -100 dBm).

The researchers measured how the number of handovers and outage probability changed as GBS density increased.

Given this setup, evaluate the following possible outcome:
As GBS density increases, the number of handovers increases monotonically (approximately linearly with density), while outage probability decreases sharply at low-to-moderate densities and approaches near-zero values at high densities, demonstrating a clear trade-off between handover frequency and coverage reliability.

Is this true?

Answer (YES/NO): NO